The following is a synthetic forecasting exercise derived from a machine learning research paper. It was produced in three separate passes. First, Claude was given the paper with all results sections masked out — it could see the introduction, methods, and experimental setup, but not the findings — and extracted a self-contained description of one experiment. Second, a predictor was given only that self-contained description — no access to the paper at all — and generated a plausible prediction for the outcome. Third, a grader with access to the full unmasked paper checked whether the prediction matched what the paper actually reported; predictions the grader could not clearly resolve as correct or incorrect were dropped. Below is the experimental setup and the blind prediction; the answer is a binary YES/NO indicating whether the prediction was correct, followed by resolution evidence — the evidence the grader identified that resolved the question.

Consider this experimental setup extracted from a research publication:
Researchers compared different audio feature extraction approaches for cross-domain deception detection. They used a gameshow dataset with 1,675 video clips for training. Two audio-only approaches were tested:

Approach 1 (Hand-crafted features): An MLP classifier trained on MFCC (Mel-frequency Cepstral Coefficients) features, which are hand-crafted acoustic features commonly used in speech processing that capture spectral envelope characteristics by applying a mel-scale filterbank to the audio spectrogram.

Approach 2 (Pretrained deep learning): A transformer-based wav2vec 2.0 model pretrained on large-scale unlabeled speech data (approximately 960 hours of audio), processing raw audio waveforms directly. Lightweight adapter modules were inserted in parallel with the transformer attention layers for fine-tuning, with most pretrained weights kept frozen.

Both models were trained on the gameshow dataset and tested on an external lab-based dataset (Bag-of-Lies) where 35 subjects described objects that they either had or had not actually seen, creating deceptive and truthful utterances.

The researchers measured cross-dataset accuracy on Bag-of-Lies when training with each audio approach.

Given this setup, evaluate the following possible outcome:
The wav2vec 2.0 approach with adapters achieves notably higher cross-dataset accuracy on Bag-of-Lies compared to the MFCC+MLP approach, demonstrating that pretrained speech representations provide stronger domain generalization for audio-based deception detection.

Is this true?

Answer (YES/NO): YES